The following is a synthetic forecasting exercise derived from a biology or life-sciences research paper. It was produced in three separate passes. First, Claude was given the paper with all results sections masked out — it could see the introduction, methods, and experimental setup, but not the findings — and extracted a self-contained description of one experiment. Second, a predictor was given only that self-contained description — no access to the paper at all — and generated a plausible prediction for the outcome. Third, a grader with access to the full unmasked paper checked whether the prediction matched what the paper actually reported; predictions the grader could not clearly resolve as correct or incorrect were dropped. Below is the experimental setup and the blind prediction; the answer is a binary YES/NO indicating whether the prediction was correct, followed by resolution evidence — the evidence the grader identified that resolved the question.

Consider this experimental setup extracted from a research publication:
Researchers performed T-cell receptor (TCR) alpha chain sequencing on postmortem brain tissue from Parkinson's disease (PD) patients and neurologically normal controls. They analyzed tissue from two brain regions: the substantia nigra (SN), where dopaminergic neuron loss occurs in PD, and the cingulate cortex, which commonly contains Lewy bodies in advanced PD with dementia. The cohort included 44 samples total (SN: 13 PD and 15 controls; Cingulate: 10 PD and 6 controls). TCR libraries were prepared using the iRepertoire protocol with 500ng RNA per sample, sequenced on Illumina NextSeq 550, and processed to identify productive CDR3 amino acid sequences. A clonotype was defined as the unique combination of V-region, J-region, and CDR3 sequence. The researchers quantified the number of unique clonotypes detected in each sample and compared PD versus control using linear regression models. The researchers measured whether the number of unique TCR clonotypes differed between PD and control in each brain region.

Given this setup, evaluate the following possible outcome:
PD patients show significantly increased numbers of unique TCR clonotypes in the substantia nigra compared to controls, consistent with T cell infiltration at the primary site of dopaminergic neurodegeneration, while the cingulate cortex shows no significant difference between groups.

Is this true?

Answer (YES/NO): YES